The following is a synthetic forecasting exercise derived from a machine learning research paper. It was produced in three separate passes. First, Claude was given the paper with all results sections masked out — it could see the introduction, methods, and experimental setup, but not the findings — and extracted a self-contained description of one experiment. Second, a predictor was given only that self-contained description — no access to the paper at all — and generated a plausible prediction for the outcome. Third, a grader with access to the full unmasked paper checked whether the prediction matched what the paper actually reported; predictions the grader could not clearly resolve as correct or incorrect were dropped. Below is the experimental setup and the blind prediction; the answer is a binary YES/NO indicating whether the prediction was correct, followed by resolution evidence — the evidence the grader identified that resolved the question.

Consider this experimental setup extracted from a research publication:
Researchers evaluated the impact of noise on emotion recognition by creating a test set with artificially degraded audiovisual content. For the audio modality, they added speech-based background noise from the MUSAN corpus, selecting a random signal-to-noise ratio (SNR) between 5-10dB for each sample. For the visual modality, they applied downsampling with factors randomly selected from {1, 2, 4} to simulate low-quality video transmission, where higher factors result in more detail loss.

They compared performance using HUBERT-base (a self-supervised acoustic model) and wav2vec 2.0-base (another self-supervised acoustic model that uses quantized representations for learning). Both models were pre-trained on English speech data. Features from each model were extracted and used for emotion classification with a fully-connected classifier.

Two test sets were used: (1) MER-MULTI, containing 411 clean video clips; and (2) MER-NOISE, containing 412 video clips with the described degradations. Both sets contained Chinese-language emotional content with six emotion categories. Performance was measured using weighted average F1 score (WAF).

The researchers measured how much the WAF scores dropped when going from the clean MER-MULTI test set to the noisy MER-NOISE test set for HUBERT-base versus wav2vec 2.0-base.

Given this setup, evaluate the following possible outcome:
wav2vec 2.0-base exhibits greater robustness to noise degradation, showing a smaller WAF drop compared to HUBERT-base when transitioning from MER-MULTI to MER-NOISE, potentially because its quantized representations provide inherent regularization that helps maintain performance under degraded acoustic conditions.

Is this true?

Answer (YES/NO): YES